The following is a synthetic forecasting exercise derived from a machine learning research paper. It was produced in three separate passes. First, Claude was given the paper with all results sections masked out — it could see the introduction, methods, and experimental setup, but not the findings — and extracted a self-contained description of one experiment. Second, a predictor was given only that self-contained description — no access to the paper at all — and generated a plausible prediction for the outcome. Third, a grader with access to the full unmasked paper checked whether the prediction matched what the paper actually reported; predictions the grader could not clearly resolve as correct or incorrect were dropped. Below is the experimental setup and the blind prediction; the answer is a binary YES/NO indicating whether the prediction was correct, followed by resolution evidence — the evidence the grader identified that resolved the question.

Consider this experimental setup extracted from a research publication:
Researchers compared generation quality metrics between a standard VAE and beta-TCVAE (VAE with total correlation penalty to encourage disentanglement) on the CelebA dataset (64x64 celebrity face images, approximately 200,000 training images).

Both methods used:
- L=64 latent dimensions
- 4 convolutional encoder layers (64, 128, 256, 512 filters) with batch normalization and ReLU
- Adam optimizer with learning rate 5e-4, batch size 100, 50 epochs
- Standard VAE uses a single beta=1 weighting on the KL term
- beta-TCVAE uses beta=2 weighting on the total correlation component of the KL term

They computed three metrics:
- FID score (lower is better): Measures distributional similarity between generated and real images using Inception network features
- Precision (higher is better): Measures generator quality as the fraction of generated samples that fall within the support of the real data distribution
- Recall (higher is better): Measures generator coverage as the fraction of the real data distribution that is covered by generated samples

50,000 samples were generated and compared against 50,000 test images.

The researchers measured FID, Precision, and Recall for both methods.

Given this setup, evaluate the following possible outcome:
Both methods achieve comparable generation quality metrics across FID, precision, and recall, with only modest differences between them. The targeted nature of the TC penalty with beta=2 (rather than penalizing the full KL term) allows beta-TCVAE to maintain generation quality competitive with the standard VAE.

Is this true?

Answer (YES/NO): YES